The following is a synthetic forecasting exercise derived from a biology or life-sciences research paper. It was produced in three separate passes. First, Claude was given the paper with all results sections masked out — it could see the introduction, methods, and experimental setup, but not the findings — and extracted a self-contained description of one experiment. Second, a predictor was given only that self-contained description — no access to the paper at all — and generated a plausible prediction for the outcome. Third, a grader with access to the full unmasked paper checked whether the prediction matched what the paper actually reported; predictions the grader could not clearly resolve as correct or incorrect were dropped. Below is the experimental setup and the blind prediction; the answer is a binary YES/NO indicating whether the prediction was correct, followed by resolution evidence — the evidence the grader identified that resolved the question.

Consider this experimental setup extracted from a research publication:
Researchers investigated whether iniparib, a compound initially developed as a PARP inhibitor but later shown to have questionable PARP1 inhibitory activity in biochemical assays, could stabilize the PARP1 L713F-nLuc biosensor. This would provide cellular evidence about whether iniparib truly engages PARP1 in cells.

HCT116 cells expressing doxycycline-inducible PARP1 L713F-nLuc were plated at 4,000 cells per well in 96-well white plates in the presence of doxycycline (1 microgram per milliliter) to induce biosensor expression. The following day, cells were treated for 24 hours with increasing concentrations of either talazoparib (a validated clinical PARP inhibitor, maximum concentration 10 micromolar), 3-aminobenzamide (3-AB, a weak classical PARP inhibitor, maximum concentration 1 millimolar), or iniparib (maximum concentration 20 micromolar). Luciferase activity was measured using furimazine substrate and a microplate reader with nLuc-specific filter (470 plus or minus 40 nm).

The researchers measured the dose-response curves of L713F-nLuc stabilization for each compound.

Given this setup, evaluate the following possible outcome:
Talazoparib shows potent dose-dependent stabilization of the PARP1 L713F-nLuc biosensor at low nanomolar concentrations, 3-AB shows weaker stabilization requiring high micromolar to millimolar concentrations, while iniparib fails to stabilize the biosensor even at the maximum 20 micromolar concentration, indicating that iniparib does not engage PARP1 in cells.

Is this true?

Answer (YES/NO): YES